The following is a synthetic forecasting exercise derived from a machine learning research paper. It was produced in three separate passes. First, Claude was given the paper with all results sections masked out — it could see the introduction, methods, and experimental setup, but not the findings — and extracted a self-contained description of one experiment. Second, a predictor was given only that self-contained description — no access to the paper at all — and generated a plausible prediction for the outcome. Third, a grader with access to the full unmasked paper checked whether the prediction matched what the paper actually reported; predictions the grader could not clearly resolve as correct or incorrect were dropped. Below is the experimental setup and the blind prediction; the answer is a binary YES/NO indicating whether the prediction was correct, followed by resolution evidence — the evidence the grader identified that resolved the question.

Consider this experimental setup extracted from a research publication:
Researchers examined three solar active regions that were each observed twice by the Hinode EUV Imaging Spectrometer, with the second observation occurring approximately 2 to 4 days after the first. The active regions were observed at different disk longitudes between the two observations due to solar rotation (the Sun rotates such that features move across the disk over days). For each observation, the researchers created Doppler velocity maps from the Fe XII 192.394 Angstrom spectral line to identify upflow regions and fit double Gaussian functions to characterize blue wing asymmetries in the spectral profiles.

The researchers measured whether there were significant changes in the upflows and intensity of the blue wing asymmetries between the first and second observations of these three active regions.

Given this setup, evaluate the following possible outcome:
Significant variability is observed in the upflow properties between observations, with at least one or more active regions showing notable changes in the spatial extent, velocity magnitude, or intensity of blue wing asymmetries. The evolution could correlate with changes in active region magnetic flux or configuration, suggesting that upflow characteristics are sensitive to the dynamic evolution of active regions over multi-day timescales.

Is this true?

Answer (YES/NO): YES